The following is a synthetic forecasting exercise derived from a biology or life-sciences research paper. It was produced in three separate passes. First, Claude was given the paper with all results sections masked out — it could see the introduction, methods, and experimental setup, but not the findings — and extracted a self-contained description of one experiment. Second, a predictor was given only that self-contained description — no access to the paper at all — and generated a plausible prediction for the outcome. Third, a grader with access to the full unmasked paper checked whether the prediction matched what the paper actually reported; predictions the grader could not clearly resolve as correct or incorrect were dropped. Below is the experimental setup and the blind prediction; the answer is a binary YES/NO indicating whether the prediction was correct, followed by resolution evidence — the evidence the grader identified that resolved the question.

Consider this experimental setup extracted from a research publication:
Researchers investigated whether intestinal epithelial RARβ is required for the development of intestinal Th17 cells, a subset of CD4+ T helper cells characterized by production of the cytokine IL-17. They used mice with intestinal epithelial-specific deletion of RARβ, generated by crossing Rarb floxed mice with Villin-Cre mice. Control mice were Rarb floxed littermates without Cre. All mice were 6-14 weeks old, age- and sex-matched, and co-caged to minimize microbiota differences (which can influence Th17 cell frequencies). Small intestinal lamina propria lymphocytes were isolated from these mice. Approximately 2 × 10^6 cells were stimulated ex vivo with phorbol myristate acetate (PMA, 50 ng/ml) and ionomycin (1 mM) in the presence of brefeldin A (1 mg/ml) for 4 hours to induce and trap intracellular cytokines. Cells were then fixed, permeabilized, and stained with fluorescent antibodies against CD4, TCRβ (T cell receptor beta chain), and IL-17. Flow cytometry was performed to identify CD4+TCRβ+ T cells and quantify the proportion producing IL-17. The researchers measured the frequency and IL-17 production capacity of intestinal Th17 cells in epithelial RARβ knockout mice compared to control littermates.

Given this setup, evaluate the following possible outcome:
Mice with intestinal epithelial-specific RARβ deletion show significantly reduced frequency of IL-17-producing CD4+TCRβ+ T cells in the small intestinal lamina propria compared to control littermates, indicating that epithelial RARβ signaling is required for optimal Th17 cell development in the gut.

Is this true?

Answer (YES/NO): NO